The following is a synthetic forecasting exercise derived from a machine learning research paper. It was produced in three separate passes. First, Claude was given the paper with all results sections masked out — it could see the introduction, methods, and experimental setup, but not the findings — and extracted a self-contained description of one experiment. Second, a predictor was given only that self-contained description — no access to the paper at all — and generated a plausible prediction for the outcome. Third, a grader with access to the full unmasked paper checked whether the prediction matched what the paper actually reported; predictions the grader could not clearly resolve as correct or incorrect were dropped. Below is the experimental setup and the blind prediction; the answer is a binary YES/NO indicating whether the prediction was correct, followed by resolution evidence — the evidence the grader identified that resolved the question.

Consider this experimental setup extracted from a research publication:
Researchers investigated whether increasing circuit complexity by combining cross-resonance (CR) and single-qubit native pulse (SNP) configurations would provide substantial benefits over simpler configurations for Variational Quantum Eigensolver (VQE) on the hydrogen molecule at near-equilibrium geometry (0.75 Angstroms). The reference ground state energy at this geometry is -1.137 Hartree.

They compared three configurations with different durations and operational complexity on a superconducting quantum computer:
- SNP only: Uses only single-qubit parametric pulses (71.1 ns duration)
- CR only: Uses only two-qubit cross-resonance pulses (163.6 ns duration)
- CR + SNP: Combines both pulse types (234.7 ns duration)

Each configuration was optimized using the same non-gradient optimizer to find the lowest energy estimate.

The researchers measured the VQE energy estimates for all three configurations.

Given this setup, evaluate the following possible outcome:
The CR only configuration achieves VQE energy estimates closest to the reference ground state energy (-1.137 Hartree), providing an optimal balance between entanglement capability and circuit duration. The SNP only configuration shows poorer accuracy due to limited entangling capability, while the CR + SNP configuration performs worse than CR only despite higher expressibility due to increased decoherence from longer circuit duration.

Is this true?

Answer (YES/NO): NO